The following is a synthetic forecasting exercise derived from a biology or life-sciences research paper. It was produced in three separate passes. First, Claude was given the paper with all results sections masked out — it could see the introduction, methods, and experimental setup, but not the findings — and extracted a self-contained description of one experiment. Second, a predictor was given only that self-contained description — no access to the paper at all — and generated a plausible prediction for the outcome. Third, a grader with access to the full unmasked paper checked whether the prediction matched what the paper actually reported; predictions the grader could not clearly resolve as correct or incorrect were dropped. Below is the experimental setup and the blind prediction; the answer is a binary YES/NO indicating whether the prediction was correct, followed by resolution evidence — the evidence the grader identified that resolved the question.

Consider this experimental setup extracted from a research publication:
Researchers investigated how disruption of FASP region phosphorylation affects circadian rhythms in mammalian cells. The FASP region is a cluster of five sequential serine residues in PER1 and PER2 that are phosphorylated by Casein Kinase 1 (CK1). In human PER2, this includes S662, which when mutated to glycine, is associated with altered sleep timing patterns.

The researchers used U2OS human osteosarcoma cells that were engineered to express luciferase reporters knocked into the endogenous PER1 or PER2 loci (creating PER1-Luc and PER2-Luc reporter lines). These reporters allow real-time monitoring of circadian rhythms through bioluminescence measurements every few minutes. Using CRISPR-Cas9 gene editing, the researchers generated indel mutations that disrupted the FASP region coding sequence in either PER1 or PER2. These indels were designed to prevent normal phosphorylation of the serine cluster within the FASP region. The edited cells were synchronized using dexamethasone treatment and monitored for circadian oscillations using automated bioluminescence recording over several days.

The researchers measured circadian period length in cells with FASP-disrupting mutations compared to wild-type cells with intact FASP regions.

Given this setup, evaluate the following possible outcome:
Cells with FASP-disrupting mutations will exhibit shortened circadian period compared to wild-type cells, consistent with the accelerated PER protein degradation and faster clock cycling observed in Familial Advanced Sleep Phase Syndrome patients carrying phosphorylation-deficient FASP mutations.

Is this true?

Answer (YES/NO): YES